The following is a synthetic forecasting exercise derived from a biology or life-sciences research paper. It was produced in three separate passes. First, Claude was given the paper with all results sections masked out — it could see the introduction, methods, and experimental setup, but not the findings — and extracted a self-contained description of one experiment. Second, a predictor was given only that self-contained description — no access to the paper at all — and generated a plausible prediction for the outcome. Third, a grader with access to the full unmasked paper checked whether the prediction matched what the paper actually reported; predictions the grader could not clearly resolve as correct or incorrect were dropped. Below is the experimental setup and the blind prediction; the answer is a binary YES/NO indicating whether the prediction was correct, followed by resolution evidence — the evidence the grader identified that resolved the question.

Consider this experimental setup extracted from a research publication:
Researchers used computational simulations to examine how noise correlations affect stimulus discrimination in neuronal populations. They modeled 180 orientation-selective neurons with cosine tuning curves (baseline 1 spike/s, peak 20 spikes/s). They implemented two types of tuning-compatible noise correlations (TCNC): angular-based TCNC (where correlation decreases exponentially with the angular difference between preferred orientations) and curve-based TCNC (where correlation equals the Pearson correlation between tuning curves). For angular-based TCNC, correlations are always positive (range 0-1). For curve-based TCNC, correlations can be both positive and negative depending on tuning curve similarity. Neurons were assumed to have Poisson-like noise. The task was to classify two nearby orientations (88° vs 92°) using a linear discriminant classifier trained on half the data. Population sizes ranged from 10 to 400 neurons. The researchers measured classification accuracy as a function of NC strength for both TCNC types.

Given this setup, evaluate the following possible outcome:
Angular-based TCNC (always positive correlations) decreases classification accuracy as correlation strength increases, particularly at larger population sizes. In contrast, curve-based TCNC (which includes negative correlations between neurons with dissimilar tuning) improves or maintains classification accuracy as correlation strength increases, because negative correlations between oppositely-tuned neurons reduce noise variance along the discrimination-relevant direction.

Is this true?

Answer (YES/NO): NO